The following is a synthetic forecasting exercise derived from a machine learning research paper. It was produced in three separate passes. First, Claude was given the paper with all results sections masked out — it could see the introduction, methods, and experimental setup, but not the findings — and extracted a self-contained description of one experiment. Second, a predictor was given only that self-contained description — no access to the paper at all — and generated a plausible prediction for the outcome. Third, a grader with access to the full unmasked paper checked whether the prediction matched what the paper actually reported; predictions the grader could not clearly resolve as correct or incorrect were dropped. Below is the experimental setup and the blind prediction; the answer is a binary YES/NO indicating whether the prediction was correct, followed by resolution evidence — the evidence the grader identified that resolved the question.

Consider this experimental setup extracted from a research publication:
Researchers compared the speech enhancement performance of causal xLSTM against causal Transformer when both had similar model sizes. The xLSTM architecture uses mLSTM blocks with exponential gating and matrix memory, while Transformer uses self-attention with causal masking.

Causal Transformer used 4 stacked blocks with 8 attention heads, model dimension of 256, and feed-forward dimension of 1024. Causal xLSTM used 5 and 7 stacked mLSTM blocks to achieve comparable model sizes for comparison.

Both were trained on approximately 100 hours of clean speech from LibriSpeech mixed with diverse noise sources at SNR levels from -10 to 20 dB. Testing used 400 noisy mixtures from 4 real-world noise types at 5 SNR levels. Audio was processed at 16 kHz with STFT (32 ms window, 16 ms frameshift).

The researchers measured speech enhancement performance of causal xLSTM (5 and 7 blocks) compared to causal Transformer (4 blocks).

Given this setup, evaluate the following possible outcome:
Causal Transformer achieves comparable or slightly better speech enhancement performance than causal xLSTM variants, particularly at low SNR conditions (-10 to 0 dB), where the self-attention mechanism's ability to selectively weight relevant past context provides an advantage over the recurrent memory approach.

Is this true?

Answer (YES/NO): NO